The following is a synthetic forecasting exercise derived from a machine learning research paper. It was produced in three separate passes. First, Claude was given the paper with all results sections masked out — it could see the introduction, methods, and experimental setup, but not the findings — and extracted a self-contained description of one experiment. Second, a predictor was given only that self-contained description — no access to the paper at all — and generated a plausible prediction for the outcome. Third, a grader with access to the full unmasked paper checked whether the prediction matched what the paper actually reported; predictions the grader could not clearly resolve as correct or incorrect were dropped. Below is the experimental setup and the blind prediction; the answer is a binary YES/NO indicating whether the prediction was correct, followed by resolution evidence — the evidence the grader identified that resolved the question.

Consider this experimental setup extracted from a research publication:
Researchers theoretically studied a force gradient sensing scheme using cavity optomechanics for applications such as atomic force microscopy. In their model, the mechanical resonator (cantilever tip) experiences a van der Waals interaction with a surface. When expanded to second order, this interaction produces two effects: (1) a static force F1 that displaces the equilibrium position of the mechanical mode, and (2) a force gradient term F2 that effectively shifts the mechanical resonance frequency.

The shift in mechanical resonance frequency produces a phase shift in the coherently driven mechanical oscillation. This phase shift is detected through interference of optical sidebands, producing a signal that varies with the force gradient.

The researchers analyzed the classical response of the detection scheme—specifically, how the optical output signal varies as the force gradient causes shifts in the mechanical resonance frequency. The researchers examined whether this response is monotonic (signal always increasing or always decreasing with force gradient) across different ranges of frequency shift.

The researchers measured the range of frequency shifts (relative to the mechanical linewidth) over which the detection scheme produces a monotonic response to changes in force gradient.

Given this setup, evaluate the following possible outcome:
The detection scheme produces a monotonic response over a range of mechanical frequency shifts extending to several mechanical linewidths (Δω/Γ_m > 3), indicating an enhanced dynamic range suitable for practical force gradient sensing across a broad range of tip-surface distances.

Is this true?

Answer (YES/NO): NO